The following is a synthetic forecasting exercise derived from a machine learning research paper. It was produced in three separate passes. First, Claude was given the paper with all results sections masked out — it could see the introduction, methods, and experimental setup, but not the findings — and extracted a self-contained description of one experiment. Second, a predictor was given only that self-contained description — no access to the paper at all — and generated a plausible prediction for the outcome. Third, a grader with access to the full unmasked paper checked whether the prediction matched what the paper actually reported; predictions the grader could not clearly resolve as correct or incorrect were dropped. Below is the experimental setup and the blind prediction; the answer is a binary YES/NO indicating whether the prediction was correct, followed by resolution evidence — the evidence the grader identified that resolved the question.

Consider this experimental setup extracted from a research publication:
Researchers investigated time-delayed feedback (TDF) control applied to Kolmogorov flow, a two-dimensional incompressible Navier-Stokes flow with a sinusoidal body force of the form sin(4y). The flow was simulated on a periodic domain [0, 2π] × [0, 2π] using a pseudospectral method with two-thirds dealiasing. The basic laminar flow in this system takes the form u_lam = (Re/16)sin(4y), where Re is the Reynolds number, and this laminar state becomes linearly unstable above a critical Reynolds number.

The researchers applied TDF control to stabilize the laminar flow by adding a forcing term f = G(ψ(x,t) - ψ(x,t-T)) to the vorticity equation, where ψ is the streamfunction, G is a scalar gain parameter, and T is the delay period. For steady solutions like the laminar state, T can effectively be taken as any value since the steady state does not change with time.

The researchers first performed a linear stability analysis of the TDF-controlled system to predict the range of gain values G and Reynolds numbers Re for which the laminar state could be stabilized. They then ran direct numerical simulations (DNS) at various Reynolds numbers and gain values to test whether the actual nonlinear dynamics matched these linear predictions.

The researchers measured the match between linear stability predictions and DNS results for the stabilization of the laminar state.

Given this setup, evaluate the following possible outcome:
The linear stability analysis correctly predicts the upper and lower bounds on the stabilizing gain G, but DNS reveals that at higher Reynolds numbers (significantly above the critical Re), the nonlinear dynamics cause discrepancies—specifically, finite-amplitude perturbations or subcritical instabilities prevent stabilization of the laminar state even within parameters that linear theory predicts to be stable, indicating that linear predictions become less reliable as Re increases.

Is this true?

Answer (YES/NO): NO